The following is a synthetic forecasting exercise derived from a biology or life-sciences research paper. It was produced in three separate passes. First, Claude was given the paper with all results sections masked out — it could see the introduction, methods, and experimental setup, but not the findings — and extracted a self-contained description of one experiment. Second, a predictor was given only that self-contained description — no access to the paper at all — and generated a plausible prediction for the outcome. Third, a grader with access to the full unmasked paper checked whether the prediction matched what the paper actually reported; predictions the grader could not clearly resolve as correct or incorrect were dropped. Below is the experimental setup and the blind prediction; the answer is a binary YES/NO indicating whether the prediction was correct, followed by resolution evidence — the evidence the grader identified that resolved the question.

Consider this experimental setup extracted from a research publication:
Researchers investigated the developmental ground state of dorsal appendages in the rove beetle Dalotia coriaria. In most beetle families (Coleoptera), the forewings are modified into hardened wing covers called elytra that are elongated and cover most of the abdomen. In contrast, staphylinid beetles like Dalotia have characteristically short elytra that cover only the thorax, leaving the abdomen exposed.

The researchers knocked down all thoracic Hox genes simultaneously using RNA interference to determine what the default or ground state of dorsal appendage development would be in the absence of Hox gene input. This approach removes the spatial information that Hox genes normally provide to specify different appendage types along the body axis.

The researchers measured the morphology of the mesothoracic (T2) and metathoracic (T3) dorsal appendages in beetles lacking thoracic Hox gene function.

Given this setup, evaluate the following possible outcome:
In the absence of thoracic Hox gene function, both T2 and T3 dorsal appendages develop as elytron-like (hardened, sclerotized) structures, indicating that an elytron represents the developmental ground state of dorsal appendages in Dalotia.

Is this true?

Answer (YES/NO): YES